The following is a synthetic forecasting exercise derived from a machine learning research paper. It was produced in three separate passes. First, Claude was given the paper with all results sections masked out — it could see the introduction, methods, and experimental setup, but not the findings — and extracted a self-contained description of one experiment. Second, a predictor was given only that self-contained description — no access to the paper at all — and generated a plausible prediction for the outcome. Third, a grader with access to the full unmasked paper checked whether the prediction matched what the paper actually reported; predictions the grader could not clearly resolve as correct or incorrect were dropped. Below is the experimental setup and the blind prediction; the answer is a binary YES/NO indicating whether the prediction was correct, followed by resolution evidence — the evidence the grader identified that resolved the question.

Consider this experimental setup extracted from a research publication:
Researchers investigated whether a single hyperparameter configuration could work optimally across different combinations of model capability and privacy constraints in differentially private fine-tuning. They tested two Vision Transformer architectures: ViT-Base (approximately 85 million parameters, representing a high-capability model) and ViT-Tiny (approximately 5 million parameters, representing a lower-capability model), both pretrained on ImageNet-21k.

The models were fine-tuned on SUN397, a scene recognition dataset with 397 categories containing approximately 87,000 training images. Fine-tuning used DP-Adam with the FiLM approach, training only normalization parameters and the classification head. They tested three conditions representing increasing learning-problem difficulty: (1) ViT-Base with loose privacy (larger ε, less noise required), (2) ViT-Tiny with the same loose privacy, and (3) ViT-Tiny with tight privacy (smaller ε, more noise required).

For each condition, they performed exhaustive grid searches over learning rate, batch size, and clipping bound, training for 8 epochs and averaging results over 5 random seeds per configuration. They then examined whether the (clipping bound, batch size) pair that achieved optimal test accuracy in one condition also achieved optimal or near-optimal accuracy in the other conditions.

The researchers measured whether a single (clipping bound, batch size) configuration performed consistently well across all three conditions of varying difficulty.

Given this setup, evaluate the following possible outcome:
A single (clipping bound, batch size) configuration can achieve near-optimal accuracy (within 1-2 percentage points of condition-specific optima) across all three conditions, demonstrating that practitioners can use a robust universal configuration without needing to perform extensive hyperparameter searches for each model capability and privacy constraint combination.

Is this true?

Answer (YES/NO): NO